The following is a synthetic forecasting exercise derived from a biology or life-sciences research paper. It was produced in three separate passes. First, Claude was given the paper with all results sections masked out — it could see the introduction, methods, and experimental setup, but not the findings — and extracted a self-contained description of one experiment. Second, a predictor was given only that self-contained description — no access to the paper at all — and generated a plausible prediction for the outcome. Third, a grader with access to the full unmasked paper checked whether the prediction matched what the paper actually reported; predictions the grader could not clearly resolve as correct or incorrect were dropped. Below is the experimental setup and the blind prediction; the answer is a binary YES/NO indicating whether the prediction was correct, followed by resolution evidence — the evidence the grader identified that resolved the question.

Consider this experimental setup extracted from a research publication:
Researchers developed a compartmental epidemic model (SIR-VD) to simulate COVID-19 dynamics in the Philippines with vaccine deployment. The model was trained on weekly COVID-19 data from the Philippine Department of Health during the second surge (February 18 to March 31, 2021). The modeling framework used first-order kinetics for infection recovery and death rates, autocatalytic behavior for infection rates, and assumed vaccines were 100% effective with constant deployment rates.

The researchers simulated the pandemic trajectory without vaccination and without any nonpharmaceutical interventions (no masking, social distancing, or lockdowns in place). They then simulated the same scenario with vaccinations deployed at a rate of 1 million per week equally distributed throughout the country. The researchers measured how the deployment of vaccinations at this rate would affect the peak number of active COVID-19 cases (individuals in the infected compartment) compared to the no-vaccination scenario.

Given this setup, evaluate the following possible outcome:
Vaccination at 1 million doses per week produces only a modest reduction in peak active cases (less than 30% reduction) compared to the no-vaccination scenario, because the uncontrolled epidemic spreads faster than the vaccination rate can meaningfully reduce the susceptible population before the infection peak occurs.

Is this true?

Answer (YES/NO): NO